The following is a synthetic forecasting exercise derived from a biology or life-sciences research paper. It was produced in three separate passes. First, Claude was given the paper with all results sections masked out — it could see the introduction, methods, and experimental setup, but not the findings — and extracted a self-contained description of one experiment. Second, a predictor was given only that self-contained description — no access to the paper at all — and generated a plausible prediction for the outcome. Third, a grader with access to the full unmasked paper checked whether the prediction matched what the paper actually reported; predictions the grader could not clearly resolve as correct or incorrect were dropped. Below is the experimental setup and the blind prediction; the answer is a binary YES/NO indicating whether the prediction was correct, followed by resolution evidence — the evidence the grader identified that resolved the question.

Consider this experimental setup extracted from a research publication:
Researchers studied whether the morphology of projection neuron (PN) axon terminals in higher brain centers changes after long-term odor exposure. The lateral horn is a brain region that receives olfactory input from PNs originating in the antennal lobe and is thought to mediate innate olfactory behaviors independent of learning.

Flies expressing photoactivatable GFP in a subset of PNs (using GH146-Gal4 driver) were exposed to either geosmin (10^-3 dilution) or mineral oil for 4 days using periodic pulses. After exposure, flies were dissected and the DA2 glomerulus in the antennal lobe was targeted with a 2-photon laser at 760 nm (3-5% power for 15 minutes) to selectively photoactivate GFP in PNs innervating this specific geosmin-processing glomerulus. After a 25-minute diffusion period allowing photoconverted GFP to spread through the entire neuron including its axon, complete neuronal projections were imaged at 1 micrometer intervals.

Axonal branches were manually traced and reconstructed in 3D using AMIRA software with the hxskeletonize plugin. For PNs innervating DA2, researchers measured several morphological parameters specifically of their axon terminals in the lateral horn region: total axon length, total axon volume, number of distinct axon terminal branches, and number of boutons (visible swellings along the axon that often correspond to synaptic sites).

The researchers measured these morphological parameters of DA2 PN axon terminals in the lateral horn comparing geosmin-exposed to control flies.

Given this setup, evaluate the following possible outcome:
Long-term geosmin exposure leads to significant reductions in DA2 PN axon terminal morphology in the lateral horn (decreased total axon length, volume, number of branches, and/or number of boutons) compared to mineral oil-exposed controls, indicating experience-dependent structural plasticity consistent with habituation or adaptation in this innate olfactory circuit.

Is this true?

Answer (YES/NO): NO